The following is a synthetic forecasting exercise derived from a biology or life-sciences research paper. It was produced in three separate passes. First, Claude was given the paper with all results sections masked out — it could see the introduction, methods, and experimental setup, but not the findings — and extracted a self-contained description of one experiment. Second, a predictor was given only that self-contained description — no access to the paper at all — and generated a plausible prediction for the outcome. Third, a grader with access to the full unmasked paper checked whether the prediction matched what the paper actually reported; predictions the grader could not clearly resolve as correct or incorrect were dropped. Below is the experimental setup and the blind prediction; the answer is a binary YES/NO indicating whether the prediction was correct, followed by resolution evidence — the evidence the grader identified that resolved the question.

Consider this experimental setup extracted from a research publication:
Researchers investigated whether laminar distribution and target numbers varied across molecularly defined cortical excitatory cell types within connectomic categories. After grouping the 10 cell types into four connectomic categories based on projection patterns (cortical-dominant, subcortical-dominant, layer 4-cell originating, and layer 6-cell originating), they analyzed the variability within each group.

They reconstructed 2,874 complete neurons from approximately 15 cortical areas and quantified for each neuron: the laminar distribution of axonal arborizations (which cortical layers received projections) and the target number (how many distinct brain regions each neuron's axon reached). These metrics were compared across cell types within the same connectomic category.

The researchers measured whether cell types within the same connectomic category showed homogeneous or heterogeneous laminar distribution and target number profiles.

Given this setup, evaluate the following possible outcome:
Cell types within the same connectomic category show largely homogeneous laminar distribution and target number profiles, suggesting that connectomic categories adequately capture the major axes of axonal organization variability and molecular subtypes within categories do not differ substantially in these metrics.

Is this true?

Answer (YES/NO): NO